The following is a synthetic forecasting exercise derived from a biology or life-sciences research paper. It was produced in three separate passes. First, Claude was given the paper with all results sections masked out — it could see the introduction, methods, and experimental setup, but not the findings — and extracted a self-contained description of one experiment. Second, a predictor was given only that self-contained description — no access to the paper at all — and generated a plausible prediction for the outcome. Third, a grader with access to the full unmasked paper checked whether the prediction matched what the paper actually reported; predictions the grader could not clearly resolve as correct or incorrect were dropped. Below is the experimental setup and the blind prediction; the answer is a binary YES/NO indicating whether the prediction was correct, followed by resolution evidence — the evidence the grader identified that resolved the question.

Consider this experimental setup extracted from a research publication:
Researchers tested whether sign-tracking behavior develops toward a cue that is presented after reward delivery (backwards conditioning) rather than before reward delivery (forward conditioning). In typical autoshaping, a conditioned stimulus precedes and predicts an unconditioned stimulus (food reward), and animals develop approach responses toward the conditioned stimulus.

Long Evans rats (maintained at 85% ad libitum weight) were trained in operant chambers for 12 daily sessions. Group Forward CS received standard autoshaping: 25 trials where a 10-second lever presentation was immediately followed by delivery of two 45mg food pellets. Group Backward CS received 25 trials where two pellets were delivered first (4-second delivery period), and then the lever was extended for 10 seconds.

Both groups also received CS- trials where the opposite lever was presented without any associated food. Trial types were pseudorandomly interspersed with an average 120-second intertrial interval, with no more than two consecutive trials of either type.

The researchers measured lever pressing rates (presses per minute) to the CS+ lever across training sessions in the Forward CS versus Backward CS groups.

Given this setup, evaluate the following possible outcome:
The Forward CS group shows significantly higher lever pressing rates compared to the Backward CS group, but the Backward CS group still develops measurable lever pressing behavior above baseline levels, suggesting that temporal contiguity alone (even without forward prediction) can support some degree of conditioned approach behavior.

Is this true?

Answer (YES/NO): NO